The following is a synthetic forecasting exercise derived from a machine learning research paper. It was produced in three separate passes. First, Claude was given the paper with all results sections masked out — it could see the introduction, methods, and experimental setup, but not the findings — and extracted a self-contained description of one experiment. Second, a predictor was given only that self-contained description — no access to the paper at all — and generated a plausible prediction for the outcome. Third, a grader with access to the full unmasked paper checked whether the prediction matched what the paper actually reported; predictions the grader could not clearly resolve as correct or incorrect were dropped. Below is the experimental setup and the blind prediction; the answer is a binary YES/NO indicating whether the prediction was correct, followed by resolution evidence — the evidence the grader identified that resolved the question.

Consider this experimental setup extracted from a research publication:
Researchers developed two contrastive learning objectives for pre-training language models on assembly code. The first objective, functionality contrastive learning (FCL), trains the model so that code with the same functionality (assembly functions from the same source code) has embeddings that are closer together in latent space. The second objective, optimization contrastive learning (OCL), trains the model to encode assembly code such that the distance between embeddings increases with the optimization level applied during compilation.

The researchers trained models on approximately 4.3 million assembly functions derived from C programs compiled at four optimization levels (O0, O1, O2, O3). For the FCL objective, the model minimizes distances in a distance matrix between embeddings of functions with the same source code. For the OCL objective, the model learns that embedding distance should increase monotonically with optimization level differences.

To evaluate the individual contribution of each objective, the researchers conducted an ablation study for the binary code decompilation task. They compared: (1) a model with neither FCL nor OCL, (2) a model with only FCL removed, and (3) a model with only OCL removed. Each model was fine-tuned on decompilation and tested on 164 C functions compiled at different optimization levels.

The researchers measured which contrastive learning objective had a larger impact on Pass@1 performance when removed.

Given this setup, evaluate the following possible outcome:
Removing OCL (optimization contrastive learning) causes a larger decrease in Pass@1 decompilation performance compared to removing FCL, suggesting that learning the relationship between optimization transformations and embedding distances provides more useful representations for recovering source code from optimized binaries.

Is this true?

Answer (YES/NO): NO